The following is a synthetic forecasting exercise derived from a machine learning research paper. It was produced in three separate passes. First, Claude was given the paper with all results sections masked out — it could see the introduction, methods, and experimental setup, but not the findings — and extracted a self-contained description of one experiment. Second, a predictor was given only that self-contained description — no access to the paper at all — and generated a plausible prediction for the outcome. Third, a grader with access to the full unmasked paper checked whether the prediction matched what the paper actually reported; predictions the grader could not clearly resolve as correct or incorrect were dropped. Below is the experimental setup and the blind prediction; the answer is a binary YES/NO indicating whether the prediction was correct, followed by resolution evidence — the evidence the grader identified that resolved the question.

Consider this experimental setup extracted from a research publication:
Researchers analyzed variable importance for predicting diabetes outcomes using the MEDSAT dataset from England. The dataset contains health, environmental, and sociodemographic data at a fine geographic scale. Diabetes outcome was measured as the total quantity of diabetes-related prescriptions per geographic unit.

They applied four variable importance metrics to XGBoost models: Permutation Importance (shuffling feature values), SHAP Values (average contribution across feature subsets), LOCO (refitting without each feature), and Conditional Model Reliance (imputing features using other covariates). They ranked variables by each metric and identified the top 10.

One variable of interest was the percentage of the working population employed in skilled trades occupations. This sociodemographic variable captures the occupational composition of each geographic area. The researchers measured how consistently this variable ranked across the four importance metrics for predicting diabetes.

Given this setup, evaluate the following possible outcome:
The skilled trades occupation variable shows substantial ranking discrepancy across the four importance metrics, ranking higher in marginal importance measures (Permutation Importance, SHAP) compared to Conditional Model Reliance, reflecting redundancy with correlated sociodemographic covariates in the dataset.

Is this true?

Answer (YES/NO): NO